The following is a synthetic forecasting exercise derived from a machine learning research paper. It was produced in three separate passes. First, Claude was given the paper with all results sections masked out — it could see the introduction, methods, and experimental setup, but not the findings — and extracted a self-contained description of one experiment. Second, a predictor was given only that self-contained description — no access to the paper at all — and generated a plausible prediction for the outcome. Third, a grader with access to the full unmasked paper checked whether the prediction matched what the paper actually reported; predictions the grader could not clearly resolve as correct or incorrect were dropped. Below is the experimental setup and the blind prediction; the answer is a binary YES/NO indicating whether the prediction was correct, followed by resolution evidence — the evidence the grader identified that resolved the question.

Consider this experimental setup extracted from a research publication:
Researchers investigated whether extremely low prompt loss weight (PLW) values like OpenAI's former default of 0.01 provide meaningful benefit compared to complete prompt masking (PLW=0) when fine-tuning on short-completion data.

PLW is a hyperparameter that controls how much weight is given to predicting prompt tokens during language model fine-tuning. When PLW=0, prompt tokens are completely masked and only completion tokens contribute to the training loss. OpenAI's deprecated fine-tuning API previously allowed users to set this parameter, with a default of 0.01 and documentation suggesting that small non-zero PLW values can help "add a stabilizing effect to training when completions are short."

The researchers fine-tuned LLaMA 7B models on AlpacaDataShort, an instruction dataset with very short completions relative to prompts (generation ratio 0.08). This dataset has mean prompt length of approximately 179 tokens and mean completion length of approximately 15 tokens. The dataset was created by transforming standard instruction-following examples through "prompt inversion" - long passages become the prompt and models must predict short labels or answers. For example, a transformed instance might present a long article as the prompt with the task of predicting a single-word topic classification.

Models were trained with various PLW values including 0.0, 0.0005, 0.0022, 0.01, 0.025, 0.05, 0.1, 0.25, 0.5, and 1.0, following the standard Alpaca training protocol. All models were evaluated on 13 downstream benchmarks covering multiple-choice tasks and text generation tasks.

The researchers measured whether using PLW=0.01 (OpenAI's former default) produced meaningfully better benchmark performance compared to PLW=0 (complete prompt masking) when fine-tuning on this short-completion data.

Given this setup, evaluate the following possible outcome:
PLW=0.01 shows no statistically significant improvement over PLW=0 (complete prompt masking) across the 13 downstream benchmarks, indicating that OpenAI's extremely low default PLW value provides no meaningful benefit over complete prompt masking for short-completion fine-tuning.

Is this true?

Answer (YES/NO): NO